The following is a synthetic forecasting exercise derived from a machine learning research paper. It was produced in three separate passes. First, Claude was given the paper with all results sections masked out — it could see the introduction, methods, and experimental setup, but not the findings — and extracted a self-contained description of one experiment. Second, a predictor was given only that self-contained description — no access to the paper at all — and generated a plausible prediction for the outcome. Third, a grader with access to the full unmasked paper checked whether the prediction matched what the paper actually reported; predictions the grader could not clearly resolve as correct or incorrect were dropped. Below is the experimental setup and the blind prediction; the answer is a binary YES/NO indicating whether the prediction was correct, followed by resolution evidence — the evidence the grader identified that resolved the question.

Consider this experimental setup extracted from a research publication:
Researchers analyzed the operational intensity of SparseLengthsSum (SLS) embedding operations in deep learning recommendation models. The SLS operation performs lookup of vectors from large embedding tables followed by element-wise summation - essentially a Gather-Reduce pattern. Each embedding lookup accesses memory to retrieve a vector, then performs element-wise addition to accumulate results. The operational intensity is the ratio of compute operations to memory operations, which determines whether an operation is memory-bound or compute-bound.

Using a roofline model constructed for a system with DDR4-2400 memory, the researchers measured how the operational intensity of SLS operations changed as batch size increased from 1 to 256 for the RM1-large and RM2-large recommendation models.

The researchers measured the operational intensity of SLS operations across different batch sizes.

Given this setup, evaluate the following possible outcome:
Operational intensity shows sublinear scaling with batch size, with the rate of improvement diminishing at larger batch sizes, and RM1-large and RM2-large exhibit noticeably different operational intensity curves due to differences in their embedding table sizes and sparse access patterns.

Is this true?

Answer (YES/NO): NO